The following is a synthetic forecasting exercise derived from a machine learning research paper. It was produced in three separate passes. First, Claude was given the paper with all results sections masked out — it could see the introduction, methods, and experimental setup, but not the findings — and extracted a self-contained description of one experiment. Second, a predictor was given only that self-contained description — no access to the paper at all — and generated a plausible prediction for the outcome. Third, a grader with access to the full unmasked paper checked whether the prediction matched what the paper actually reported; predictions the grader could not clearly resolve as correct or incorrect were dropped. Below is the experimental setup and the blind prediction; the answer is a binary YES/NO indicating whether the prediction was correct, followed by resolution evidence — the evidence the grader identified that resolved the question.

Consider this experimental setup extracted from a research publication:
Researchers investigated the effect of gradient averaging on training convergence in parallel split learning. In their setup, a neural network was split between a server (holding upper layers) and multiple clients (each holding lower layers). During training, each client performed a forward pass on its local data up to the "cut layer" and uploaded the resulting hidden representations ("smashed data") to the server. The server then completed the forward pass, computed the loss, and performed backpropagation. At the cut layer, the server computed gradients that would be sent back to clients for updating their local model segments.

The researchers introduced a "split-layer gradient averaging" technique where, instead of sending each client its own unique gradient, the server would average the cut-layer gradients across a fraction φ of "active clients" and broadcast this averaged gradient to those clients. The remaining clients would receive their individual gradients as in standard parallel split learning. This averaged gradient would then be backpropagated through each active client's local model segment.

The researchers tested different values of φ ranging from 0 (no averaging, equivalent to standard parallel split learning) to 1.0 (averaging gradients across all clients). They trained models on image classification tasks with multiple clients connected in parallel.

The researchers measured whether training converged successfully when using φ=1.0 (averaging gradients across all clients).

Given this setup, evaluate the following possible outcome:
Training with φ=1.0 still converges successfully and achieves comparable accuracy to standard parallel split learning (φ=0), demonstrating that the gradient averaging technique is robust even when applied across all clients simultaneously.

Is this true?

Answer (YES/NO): NO